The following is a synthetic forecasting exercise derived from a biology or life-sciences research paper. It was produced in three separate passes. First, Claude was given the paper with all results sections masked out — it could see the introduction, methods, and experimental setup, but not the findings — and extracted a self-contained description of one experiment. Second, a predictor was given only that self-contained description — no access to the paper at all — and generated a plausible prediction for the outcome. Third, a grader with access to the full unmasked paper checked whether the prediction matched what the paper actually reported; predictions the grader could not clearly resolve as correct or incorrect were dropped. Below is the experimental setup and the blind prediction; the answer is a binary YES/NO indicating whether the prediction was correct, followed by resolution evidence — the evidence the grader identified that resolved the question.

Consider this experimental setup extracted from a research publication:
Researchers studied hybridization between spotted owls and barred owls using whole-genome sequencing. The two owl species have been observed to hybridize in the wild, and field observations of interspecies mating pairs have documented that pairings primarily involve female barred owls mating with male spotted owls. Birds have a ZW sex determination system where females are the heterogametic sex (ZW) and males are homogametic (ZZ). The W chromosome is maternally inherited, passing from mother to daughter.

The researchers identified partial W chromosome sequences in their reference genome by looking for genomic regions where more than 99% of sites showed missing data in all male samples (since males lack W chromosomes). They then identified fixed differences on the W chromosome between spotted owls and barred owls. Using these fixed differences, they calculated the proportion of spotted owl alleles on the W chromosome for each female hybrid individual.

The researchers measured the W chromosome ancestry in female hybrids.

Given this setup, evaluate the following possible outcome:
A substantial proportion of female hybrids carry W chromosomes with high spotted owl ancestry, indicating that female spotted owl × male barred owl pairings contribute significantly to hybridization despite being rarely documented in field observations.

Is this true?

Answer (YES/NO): YES